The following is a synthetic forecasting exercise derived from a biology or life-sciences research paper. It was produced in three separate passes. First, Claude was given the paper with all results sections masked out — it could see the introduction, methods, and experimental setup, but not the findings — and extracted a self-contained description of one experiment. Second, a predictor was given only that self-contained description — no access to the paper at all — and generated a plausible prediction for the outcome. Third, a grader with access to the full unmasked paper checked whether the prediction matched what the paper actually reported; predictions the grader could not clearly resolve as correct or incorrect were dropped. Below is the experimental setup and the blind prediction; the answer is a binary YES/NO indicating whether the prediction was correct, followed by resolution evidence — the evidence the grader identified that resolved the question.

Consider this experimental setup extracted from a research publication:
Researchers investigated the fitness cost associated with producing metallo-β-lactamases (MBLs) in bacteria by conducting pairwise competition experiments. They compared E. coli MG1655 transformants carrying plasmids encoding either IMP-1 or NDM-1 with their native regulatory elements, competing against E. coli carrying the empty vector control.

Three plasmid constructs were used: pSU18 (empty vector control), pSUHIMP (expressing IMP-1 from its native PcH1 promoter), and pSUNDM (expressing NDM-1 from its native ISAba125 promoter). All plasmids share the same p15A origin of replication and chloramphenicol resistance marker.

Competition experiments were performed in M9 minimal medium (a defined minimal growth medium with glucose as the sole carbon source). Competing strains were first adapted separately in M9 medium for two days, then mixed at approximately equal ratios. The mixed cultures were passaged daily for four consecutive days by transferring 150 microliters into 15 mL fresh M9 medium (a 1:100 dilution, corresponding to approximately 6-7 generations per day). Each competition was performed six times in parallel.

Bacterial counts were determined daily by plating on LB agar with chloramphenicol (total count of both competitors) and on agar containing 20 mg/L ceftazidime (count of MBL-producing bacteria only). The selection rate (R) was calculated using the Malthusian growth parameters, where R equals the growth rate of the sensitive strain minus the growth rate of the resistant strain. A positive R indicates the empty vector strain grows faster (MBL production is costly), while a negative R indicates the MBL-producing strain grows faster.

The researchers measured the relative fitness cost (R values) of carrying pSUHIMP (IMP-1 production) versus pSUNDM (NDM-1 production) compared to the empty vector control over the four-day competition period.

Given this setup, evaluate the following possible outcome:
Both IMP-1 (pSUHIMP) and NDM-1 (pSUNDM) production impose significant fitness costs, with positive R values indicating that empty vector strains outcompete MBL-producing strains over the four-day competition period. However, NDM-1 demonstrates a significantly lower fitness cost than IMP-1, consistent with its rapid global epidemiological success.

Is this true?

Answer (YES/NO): NO